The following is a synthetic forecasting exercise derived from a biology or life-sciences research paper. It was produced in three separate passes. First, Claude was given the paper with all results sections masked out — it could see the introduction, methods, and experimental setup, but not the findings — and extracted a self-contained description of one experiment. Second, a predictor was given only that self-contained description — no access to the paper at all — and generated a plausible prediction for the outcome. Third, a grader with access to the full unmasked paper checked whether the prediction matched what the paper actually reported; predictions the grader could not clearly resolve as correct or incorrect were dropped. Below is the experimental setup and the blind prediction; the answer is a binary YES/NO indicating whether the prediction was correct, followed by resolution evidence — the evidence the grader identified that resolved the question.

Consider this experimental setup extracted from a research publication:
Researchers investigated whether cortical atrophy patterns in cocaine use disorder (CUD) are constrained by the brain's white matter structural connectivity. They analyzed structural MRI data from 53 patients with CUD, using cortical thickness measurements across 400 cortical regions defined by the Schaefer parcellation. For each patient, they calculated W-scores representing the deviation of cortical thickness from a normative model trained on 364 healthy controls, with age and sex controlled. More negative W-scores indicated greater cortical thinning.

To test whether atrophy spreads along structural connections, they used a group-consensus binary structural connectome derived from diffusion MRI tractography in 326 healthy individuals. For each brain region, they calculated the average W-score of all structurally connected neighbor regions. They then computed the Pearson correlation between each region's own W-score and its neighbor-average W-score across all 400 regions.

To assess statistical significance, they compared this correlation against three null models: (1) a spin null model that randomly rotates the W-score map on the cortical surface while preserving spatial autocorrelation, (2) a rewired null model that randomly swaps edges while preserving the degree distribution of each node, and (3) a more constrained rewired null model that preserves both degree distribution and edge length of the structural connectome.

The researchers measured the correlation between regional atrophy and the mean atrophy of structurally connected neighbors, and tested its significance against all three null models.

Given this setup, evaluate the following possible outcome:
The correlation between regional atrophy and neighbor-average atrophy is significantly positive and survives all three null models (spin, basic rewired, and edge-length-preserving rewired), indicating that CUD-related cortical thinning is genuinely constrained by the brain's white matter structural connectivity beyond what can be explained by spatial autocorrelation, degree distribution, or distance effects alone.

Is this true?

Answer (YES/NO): NO